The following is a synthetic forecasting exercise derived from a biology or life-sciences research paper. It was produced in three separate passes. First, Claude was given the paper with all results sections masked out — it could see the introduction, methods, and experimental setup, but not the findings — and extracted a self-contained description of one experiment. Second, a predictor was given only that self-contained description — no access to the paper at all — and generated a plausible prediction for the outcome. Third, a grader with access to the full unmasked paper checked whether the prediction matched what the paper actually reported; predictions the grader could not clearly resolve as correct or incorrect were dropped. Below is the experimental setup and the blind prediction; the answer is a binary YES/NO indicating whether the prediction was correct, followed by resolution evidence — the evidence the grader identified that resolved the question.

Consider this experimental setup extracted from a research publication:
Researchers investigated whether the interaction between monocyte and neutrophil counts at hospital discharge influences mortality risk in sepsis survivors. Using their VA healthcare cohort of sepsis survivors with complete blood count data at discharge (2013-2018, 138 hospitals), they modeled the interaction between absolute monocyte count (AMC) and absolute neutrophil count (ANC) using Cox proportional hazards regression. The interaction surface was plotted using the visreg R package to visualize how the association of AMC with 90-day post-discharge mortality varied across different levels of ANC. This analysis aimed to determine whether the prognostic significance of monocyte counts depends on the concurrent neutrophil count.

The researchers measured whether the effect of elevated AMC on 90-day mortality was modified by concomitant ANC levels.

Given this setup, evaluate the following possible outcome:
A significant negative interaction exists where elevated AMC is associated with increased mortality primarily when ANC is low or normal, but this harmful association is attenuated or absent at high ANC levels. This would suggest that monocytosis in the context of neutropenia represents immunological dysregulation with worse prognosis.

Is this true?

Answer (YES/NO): NO